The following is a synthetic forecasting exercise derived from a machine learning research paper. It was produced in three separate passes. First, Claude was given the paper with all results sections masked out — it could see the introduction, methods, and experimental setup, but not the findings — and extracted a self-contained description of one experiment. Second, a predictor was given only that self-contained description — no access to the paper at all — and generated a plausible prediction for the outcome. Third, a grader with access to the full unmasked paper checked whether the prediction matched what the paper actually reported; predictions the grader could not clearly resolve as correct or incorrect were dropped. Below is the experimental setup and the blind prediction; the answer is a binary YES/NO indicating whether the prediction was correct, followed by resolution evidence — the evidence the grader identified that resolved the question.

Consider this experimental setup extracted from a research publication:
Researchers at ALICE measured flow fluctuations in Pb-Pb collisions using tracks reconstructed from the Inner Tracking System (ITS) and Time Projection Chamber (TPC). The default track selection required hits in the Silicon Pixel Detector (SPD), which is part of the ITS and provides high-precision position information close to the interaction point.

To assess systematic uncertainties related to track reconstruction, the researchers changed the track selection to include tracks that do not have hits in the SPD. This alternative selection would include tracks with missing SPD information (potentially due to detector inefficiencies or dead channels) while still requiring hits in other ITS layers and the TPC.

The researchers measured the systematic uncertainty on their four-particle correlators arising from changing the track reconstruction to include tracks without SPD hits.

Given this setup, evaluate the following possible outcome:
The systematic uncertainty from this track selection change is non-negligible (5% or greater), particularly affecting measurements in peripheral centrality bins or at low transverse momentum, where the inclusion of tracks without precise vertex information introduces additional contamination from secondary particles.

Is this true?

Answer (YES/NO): NO